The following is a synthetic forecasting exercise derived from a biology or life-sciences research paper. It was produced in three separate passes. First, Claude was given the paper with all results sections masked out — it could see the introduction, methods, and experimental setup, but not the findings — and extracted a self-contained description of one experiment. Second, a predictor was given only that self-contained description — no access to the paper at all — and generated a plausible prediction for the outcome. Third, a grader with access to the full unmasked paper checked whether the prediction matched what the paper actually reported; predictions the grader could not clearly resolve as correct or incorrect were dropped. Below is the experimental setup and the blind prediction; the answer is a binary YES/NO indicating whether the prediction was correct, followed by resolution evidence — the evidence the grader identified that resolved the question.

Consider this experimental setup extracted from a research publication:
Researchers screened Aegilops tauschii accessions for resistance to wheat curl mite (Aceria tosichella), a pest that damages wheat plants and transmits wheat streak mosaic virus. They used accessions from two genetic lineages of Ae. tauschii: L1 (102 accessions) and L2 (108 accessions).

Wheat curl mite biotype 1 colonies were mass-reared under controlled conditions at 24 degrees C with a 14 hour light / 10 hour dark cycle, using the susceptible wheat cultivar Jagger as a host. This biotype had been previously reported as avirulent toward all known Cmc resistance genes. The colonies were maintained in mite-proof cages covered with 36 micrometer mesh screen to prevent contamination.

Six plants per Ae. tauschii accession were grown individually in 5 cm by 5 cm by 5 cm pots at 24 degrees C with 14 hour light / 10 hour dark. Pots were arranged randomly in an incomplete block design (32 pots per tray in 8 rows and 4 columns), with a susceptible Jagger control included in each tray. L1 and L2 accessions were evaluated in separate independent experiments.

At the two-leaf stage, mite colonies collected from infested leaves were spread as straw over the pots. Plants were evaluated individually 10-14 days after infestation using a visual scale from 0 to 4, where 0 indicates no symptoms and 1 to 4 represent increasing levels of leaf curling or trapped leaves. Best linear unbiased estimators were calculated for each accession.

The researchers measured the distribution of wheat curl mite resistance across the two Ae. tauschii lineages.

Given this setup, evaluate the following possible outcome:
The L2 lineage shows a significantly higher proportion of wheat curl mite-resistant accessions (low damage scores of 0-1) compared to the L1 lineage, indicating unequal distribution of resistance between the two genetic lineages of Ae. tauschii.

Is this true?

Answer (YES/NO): NO